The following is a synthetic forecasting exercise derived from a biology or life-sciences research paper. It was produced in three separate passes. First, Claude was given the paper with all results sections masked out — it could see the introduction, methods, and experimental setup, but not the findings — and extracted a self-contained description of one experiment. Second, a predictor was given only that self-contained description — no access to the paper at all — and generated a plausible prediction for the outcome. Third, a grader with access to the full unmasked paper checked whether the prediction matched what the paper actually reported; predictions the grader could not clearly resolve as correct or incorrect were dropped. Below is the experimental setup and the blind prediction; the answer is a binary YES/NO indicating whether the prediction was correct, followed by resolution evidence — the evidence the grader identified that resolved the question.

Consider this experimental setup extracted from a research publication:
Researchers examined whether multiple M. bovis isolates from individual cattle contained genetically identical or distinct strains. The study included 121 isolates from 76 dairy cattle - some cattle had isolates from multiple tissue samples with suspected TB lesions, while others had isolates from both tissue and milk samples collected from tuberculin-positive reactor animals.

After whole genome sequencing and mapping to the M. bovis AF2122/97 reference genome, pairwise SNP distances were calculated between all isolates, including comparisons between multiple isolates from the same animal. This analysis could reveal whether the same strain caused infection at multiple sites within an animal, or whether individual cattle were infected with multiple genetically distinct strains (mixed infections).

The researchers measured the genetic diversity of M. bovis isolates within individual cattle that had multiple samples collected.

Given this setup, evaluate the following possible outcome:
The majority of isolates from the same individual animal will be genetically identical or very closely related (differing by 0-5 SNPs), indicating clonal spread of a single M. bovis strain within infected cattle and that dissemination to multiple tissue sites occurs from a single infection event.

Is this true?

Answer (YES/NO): NO